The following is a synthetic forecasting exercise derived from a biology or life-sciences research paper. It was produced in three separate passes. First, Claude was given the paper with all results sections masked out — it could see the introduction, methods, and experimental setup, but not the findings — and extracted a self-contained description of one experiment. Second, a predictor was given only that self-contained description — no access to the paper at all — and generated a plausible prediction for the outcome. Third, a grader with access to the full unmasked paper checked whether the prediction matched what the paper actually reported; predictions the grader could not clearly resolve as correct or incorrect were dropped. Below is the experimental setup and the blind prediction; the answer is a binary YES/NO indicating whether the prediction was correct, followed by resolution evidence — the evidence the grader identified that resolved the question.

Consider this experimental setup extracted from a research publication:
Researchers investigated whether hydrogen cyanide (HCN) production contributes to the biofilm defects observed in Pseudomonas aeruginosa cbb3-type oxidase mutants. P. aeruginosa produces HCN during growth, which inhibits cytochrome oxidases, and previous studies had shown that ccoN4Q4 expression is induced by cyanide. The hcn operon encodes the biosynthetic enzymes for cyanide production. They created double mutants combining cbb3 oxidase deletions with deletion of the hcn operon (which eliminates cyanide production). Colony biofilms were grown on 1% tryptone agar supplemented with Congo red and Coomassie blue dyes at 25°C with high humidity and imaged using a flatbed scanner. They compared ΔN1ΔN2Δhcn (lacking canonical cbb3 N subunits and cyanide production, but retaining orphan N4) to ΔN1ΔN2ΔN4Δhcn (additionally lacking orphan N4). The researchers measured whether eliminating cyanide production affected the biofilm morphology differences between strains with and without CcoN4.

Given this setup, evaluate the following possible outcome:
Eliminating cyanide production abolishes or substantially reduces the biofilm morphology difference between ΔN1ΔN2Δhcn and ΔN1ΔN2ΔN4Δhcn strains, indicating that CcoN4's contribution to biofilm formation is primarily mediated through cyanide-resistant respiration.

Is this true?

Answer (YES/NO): NO